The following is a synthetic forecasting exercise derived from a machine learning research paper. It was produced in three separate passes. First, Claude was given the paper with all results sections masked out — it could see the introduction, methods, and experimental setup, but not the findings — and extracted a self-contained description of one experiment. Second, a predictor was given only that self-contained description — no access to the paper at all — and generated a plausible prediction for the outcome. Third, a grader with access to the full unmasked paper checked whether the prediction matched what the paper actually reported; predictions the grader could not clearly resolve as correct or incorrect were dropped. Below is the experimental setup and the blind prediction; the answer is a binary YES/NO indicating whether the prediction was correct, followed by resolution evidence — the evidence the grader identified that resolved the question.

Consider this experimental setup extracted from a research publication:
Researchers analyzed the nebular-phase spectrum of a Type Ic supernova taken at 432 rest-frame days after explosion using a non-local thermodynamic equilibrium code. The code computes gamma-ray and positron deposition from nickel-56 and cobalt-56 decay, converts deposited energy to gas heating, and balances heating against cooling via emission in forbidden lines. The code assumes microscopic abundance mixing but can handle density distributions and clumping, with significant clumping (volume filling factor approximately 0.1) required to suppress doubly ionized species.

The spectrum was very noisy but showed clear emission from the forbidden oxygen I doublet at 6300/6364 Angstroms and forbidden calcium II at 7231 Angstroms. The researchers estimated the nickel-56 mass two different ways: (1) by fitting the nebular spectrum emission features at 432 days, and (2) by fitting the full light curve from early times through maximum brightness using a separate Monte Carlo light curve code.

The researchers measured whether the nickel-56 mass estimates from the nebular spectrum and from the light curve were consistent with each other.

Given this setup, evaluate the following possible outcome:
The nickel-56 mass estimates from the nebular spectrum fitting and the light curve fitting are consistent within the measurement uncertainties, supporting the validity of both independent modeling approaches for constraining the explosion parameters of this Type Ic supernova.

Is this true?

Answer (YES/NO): NO